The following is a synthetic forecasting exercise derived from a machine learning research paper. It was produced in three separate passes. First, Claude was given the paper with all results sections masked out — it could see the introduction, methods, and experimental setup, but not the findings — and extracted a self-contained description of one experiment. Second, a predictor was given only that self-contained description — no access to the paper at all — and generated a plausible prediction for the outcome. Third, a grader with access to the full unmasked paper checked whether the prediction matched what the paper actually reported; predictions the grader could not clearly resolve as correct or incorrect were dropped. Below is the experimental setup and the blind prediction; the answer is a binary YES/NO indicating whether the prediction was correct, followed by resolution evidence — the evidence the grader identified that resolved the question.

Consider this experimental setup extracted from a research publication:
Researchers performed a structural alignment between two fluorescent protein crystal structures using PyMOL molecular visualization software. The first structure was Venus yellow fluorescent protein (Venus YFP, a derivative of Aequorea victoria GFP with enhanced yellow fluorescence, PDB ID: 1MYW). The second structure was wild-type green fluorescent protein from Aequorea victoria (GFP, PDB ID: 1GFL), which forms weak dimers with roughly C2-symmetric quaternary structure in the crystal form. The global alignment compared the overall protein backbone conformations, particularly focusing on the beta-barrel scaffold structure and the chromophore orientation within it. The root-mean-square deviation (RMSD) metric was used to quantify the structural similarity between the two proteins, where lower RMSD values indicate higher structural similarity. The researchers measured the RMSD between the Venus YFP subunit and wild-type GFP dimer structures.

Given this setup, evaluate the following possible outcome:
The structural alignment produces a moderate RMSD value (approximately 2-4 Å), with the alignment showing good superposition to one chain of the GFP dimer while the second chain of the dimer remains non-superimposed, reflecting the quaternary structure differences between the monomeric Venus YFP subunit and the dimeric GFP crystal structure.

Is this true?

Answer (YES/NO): NO